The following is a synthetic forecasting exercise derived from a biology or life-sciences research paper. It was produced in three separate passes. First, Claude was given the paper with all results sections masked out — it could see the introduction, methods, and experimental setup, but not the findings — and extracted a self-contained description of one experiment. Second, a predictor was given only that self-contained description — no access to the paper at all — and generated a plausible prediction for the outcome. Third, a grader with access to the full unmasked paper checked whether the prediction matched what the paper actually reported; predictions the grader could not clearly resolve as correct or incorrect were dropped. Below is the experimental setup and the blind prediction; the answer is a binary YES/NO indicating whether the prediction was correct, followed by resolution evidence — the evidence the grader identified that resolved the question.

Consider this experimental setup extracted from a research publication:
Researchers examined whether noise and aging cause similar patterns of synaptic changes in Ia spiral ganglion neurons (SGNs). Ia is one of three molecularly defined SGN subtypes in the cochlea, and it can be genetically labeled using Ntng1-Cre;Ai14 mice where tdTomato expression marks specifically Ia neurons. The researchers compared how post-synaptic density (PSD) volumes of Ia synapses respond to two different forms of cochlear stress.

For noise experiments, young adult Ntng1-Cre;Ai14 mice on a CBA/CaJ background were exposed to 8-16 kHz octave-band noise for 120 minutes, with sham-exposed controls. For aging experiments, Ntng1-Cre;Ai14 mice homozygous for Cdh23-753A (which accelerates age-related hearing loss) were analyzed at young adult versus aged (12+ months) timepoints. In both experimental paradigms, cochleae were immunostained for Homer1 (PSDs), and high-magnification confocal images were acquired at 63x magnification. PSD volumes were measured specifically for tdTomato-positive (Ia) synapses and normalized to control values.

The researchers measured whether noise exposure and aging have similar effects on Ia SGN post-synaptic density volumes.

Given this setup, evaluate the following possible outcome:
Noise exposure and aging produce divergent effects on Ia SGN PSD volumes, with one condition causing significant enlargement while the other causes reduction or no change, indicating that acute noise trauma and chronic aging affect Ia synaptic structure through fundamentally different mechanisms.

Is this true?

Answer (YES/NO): YES